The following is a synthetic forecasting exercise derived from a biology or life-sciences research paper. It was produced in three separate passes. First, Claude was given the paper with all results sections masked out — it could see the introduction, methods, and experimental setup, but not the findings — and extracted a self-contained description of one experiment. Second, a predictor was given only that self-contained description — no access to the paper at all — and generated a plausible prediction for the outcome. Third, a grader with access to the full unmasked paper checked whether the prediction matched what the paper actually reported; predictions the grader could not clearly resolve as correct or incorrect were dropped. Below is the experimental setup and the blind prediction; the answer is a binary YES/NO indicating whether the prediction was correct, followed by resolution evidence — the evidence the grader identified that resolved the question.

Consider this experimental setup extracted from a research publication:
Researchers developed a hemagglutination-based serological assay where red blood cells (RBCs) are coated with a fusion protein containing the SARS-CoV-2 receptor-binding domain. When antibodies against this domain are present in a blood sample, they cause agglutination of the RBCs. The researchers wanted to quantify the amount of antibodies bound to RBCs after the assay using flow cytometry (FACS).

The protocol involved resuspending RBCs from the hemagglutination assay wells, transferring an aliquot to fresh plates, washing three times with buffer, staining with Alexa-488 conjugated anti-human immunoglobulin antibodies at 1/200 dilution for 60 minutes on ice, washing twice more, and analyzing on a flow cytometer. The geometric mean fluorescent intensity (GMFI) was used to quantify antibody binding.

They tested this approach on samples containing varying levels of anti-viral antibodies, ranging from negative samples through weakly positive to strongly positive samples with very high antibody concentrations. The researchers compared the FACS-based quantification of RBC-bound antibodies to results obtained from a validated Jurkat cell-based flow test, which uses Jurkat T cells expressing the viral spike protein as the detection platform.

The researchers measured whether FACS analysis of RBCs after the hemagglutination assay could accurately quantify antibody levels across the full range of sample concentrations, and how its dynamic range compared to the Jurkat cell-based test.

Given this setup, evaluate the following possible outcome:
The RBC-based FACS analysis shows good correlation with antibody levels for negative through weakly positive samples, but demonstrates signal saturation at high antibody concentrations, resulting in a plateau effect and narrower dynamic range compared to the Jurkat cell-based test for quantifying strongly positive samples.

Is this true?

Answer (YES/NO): NO